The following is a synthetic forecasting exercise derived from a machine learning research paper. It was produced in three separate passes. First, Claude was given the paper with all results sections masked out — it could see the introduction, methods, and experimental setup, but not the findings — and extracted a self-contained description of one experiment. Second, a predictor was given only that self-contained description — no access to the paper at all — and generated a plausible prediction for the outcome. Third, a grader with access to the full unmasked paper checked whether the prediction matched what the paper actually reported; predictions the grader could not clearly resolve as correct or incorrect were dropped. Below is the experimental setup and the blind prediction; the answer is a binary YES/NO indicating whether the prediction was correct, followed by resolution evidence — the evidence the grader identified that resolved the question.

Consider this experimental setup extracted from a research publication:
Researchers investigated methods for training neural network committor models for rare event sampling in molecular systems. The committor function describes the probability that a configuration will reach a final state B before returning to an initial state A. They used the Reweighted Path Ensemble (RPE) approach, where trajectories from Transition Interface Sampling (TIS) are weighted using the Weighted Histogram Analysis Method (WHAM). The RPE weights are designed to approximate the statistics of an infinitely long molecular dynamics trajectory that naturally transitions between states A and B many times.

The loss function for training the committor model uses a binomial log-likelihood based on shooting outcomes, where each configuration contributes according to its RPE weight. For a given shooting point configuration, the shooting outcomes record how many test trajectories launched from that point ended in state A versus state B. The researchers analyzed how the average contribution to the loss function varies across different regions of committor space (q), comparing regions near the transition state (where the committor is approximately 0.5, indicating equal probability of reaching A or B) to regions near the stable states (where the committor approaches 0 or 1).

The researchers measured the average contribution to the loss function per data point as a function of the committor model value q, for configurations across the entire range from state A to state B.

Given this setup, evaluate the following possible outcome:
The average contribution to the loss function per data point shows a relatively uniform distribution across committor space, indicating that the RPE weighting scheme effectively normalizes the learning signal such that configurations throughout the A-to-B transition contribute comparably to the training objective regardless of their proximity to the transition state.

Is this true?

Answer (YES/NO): YES